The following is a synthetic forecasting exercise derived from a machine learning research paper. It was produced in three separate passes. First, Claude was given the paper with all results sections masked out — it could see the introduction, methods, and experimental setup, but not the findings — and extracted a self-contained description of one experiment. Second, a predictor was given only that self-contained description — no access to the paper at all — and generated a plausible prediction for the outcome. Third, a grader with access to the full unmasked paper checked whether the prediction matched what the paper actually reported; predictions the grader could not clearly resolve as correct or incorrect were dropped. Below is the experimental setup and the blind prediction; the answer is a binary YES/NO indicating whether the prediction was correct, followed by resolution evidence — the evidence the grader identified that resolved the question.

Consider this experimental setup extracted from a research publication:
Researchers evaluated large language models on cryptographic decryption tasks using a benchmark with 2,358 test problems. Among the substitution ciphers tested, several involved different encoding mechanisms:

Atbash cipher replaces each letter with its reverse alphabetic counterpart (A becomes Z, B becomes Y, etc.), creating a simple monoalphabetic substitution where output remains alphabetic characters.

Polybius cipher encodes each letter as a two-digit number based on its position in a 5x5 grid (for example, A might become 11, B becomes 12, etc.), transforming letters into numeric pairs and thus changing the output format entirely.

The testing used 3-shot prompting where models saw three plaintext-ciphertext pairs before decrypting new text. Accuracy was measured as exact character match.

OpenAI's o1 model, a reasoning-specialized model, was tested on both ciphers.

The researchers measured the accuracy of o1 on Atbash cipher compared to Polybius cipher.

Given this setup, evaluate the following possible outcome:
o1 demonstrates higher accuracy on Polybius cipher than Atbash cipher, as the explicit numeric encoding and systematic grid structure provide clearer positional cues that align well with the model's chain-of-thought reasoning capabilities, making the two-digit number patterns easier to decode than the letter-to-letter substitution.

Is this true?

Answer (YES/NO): NO